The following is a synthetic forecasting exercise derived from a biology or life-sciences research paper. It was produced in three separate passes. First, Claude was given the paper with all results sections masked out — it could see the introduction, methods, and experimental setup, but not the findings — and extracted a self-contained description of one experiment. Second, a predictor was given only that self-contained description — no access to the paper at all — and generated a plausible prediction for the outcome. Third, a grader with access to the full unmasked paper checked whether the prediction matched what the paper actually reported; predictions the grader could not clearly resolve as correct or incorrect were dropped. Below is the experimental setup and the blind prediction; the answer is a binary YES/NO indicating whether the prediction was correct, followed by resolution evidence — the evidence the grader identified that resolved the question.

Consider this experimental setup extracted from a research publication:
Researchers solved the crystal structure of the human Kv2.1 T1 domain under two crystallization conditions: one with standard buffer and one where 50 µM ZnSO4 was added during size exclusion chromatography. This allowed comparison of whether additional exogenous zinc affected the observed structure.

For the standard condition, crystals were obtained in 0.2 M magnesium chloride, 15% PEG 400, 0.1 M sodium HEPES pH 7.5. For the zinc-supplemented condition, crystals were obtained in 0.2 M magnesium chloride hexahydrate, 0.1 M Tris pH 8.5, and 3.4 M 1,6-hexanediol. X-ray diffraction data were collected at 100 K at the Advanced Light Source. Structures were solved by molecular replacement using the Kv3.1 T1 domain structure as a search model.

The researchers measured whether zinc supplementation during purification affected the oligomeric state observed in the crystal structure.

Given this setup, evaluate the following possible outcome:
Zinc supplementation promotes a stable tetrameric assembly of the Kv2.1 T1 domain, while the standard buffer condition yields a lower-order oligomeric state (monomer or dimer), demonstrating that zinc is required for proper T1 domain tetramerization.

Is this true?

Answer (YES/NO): NO